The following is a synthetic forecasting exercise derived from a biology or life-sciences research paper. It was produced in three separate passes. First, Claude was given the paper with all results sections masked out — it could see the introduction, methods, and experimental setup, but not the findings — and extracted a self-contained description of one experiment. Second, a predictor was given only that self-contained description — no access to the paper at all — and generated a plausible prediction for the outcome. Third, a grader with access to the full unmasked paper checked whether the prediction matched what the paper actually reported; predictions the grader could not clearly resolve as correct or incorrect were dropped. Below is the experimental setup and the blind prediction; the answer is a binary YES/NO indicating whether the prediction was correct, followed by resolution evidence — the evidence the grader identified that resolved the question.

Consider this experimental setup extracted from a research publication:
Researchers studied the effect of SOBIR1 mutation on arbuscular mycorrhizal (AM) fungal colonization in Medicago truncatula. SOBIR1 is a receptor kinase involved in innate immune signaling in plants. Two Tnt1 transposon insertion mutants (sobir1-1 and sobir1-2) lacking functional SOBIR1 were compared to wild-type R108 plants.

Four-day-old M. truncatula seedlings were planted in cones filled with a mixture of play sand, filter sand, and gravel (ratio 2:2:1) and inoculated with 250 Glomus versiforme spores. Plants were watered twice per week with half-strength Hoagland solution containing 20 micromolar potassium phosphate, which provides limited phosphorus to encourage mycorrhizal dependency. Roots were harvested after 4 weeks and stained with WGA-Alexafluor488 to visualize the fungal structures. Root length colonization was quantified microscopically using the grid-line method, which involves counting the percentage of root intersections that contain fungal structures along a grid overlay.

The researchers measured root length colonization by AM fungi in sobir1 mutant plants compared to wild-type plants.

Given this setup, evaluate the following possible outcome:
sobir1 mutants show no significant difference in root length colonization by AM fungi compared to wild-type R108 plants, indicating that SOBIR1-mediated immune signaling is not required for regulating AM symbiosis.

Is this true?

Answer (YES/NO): NO